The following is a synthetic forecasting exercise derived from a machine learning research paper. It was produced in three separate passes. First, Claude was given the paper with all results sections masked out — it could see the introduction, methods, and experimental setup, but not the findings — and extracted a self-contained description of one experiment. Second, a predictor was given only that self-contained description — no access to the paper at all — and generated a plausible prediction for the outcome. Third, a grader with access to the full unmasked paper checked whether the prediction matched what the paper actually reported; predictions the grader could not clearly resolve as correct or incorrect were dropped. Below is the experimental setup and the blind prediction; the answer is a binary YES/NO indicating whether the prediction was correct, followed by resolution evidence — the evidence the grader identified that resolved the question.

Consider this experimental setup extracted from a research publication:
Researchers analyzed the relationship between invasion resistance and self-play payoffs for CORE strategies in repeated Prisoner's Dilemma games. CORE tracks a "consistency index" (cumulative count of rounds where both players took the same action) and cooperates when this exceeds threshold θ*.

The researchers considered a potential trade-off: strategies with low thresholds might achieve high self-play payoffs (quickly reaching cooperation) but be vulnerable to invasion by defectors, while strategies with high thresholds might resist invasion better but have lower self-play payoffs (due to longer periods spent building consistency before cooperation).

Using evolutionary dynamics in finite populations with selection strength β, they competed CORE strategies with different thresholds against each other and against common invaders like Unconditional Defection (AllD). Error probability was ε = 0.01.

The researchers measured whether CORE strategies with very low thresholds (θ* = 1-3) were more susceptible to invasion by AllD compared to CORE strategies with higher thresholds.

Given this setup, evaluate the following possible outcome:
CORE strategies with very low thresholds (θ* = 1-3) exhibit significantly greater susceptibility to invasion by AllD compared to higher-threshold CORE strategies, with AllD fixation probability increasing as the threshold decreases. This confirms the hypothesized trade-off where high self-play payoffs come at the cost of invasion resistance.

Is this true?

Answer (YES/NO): YES